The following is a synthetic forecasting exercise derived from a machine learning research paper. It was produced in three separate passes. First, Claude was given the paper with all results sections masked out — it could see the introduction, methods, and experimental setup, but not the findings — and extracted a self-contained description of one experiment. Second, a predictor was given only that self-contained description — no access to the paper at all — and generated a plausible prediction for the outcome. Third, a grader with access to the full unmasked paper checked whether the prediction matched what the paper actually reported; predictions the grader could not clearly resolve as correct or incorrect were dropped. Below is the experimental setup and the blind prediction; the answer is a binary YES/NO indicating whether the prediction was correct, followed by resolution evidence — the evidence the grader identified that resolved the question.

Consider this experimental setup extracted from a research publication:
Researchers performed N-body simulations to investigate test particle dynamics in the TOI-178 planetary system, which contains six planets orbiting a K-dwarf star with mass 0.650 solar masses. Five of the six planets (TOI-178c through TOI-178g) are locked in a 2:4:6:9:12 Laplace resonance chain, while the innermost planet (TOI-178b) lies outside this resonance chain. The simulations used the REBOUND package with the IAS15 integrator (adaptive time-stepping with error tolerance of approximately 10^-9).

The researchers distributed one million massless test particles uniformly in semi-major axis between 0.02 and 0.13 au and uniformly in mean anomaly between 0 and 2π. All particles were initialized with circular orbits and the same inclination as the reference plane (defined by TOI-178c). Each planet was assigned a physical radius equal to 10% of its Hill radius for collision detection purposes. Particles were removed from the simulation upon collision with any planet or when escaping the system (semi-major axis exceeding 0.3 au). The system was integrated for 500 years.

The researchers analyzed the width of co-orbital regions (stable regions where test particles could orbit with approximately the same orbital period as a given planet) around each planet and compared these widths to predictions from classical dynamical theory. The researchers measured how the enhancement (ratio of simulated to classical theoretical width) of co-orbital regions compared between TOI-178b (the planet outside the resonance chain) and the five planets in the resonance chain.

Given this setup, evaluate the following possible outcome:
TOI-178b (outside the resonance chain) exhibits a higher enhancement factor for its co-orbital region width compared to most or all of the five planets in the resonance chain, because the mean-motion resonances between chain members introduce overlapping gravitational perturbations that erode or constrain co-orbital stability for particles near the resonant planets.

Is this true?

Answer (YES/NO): YES